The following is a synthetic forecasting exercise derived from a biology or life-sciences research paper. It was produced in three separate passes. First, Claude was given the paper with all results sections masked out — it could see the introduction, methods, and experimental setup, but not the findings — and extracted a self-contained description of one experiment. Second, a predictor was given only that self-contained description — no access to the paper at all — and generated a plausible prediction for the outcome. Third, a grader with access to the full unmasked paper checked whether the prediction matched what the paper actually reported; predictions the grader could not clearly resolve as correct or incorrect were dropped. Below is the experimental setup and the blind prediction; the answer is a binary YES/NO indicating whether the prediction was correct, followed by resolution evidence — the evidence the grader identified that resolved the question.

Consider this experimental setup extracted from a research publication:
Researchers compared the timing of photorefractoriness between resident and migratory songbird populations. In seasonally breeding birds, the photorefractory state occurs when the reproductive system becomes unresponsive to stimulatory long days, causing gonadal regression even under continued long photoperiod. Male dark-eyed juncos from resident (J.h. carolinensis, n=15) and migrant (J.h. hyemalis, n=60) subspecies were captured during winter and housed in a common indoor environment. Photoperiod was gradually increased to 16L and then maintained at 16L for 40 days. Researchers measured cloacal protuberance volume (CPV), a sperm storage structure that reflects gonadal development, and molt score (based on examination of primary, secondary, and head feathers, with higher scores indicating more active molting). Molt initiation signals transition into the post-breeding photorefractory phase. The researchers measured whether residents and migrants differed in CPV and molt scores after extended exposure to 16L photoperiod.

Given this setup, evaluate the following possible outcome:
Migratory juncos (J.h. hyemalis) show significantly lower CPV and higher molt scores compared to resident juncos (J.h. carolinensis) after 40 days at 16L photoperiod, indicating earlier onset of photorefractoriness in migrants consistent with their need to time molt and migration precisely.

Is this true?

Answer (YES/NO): NO